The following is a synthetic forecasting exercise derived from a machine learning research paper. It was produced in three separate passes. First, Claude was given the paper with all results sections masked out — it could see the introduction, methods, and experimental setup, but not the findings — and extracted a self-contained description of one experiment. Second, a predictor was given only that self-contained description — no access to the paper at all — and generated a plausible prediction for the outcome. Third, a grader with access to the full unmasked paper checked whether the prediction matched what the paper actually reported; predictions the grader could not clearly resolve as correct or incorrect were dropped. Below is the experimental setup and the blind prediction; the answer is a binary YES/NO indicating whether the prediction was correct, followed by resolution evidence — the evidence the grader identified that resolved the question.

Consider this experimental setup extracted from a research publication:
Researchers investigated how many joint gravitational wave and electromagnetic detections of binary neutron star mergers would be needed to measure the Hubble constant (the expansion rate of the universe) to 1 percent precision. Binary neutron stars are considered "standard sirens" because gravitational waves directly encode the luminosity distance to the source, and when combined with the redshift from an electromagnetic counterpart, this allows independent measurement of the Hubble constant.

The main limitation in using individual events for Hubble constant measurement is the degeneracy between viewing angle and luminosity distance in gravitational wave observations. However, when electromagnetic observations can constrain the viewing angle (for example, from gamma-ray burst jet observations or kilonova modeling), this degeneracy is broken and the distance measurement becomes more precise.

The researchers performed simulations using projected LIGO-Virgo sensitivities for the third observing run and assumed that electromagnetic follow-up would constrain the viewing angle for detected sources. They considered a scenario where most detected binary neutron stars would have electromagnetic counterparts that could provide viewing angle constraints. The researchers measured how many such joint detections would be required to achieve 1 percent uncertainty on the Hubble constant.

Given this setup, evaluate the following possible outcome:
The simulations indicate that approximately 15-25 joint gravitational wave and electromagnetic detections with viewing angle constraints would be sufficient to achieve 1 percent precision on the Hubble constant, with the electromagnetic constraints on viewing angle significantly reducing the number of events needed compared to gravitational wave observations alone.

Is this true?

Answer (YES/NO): YES